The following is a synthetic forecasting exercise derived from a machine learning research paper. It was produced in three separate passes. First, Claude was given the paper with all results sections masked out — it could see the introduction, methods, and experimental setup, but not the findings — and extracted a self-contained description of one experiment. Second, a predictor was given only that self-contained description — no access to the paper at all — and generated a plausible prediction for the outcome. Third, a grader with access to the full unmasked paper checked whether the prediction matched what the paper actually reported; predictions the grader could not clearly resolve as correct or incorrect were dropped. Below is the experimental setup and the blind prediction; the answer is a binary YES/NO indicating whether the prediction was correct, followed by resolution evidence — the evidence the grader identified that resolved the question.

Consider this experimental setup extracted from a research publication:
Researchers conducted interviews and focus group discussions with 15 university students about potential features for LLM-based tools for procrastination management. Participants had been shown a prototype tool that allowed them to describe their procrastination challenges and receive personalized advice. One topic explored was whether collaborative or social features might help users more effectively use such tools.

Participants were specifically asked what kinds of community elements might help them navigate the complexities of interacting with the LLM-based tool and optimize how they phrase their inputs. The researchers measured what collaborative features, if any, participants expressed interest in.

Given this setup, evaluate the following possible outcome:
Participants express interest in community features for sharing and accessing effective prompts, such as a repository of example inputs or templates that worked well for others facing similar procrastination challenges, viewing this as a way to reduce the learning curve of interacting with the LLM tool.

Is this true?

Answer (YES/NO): YES